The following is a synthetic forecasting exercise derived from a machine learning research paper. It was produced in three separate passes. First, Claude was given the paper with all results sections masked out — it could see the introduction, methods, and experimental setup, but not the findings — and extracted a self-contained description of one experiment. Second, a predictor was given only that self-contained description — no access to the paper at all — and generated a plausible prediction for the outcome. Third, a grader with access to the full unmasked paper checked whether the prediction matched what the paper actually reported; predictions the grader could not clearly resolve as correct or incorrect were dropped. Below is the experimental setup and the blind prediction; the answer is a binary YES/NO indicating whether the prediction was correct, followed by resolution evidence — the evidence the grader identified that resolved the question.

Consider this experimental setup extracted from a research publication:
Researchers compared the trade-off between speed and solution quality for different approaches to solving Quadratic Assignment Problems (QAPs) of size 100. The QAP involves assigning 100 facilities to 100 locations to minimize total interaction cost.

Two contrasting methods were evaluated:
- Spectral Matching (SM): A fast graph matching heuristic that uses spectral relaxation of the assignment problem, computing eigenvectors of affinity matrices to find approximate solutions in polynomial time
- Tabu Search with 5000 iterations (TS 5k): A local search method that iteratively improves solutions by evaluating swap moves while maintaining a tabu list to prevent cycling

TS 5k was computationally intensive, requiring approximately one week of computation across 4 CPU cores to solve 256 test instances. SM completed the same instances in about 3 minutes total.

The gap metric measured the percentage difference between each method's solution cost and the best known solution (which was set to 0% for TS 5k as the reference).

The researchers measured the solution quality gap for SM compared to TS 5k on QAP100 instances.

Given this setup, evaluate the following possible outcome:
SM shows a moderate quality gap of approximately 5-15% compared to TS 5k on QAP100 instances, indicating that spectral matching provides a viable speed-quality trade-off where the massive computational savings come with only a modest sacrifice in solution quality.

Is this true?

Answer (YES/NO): YES